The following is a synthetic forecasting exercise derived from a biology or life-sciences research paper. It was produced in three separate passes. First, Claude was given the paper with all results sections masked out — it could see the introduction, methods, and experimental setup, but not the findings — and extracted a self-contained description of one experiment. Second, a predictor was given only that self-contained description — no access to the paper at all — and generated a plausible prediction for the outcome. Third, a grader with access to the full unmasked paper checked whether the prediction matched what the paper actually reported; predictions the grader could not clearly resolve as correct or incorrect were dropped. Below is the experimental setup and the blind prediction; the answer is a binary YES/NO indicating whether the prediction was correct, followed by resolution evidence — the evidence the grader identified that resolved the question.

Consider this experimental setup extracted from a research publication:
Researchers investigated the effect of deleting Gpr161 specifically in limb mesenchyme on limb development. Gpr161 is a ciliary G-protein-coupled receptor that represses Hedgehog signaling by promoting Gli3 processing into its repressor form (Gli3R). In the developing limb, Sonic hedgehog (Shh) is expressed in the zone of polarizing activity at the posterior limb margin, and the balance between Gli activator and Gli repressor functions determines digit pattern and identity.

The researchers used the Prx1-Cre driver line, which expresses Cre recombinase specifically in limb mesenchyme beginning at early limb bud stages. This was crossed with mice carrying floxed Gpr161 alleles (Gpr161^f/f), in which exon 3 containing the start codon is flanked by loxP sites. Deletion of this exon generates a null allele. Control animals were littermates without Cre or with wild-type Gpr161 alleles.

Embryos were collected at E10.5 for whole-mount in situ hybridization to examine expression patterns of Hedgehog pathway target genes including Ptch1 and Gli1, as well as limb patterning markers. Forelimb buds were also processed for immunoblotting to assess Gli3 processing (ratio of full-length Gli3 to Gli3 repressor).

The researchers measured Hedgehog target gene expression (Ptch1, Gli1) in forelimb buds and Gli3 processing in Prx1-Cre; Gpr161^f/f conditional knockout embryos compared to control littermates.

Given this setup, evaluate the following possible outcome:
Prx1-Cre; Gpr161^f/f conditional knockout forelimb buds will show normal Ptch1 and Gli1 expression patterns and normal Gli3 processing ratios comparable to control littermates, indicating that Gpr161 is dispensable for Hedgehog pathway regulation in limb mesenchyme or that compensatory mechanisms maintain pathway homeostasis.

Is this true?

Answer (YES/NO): NO